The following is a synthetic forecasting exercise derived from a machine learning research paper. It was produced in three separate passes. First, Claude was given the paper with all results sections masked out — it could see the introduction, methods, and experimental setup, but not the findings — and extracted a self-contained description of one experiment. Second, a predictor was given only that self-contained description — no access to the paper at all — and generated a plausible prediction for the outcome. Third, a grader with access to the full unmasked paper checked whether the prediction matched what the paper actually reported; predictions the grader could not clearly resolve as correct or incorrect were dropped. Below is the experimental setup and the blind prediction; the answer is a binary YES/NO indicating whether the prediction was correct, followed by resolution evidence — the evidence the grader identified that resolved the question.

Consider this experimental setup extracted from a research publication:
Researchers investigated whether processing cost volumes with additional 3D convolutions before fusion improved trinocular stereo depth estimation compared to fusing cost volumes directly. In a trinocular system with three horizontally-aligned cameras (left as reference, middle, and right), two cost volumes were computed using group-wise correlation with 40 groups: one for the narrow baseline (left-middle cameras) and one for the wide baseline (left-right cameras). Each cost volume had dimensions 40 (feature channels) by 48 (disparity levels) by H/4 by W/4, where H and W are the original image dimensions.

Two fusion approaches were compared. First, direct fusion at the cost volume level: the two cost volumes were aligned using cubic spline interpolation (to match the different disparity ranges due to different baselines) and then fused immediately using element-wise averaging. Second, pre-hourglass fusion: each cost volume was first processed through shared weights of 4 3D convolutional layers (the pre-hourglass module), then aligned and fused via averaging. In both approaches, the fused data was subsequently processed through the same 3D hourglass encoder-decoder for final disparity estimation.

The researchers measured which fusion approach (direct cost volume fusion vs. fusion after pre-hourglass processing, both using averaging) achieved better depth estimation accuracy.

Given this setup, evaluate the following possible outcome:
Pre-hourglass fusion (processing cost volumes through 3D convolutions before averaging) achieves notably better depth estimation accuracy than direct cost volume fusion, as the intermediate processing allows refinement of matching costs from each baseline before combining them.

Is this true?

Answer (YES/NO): YES